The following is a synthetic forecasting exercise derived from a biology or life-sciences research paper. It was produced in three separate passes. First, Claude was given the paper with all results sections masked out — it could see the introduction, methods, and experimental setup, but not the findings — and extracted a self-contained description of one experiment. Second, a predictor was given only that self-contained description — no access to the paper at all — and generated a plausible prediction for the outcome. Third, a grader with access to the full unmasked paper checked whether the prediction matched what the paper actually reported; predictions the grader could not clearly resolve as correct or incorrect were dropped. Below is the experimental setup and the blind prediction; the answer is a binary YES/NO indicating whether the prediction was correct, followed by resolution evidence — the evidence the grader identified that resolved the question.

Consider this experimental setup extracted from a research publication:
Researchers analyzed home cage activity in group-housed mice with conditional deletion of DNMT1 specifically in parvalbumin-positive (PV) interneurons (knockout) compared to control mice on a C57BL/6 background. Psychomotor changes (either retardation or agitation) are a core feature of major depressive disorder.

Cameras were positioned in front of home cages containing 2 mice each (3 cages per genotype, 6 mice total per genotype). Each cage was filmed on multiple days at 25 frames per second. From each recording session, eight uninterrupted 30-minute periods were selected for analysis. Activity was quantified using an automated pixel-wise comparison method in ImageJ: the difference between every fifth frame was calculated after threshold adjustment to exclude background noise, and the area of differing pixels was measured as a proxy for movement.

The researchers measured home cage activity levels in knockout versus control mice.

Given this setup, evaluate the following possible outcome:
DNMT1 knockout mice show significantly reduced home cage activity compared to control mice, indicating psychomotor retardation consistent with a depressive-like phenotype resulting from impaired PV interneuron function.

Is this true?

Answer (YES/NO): YES